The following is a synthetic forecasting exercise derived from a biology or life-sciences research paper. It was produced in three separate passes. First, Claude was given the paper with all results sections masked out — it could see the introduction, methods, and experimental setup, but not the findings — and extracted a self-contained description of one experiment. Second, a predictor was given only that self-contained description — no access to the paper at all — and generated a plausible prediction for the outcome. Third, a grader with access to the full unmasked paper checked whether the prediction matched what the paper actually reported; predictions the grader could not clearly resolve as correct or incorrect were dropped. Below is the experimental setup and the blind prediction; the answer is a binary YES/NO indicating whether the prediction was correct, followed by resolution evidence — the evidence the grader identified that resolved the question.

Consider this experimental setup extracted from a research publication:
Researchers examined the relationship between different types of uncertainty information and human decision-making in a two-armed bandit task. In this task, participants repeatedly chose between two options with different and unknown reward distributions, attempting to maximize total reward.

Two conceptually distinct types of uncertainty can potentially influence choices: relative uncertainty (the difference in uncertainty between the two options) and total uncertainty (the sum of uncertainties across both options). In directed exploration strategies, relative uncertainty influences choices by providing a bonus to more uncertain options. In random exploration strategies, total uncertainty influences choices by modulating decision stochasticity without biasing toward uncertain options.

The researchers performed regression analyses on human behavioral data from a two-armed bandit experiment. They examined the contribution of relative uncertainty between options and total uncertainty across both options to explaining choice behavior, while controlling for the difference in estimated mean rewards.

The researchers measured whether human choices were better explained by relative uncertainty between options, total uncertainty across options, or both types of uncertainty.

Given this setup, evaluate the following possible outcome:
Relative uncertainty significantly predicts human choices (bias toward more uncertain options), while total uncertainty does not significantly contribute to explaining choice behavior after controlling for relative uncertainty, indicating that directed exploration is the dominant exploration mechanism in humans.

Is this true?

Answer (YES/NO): NO